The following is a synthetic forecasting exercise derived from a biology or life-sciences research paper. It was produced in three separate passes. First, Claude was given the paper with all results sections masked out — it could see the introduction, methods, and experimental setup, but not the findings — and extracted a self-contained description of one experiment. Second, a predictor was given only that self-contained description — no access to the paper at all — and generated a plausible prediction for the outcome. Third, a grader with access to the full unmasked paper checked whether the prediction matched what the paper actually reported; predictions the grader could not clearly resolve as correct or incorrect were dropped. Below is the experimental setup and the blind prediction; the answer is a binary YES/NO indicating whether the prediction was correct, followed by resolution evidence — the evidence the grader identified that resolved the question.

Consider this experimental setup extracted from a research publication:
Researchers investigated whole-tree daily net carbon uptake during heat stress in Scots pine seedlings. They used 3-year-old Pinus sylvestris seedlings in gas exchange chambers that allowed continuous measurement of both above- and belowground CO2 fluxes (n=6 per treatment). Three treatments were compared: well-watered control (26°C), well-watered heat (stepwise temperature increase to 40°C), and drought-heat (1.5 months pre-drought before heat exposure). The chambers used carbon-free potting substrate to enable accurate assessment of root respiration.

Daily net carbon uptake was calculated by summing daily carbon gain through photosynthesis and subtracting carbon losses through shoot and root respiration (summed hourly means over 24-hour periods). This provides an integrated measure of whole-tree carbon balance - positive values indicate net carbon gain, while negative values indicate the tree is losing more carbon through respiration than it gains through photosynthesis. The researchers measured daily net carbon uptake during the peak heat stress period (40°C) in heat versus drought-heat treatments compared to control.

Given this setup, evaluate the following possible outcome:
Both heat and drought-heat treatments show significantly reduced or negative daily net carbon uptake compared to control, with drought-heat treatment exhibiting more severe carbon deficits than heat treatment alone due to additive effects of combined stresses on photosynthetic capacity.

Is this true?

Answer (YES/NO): NO